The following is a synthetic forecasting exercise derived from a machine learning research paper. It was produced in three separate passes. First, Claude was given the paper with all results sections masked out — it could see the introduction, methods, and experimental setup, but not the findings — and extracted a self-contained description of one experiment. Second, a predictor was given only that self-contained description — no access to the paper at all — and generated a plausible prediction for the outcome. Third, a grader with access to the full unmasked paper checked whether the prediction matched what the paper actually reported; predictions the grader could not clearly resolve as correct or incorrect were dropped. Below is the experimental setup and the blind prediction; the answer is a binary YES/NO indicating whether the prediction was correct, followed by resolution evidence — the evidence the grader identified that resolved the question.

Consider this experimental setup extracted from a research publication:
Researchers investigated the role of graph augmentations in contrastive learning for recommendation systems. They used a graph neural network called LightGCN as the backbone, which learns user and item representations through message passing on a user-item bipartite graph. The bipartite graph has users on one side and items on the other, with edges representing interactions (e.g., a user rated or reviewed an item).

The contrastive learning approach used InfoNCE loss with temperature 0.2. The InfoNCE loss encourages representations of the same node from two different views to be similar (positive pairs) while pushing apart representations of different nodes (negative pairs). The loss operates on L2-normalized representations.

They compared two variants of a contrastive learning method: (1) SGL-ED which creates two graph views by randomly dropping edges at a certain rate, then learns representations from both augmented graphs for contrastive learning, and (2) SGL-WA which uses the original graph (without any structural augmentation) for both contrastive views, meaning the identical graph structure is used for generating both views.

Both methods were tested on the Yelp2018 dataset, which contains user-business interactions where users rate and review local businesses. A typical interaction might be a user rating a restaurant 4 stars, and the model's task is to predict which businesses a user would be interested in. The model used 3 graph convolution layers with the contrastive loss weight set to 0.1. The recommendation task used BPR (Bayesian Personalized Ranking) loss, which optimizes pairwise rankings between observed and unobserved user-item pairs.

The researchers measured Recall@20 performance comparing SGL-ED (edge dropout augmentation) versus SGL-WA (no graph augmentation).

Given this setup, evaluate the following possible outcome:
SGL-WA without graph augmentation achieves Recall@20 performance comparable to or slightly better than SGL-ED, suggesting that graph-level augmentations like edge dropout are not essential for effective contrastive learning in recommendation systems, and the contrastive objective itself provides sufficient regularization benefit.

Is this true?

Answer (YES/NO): YES